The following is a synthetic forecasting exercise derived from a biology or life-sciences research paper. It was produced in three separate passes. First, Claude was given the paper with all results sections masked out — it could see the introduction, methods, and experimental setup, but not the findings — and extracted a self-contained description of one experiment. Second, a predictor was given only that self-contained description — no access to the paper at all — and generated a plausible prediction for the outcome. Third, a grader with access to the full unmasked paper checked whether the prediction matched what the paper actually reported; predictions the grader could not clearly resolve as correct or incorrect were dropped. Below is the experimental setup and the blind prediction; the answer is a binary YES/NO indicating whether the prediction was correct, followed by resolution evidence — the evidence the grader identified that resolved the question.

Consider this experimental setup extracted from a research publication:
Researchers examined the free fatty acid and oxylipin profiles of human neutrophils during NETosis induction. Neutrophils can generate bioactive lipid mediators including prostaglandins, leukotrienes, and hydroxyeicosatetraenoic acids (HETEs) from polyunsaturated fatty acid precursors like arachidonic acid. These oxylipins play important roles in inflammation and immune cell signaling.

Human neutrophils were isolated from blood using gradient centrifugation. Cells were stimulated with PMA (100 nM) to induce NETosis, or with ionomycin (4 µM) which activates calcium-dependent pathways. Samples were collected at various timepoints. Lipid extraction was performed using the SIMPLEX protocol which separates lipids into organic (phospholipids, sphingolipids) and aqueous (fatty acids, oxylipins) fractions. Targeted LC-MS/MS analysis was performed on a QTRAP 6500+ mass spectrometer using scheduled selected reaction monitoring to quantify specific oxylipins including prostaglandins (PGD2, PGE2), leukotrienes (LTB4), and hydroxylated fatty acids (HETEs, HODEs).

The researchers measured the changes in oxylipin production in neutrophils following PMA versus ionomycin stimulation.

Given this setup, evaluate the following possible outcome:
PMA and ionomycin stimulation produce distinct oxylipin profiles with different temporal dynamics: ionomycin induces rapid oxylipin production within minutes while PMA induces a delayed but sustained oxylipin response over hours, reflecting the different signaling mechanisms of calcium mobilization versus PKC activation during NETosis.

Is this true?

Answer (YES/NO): YES